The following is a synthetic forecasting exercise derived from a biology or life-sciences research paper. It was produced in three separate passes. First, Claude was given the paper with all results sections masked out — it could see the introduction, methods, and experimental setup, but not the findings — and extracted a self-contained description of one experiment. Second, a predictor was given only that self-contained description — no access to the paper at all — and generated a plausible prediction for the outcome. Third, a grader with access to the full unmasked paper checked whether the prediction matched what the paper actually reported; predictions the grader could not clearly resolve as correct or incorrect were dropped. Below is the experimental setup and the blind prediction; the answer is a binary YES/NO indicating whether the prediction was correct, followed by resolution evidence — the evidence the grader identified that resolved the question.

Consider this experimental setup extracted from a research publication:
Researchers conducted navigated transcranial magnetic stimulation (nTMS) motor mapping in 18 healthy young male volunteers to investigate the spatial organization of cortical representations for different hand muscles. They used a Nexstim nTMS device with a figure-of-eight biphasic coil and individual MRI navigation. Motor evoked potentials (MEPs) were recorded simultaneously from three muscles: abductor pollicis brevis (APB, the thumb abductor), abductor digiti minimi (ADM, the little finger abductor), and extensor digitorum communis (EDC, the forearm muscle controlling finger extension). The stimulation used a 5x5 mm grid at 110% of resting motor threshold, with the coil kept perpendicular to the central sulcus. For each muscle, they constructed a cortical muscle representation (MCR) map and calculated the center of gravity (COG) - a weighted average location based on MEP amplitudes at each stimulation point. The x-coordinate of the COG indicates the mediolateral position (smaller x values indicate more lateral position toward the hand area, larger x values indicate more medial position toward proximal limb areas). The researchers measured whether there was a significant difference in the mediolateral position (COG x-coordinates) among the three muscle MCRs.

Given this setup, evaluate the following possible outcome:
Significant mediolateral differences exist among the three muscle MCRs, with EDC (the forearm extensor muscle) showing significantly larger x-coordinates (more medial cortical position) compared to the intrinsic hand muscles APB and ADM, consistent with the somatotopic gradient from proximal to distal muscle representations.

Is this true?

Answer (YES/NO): NO